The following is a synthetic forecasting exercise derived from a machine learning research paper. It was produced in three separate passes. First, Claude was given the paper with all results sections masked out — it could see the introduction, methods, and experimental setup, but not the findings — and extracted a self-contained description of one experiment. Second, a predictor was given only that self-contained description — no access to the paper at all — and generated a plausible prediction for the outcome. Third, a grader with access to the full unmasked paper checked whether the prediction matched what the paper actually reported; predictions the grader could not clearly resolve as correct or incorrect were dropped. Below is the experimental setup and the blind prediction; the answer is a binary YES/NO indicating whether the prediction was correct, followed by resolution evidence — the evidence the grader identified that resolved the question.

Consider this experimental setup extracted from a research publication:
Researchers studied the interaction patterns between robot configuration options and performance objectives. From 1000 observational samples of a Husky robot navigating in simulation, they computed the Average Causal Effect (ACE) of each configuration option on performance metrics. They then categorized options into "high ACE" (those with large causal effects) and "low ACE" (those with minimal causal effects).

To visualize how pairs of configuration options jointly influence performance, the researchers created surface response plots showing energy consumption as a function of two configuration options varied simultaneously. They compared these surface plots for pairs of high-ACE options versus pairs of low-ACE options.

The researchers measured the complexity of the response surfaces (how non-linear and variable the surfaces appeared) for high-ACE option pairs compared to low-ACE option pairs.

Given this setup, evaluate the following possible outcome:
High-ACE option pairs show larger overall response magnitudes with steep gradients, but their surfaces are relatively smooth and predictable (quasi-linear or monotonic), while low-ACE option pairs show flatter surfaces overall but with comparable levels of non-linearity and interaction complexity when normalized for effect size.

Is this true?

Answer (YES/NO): NO